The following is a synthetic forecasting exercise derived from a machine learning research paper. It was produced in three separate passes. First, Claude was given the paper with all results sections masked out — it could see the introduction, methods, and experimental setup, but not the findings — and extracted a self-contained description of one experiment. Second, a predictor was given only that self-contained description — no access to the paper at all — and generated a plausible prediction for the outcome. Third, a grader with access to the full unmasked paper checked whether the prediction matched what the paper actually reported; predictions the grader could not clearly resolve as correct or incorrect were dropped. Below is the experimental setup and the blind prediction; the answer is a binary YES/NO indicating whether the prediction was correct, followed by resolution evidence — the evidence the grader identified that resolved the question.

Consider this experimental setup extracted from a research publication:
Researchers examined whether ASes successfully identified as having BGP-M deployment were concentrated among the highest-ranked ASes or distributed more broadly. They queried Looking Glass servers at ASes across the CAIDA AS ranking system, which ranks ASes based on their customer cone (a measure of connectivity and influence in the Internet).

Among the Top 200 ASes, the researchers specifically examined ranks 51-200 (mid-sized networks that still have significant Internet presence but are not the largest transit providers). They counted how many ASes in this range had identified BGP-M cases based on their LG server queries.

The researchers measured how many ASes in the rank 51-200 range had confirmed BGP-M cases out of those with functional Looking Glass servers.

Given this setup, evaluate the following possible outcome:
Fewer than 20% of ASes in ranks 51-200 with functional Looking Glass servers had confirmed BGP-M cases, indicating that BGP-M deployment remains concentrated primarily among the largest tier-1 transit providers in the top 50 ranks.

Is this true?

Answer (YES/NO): YES